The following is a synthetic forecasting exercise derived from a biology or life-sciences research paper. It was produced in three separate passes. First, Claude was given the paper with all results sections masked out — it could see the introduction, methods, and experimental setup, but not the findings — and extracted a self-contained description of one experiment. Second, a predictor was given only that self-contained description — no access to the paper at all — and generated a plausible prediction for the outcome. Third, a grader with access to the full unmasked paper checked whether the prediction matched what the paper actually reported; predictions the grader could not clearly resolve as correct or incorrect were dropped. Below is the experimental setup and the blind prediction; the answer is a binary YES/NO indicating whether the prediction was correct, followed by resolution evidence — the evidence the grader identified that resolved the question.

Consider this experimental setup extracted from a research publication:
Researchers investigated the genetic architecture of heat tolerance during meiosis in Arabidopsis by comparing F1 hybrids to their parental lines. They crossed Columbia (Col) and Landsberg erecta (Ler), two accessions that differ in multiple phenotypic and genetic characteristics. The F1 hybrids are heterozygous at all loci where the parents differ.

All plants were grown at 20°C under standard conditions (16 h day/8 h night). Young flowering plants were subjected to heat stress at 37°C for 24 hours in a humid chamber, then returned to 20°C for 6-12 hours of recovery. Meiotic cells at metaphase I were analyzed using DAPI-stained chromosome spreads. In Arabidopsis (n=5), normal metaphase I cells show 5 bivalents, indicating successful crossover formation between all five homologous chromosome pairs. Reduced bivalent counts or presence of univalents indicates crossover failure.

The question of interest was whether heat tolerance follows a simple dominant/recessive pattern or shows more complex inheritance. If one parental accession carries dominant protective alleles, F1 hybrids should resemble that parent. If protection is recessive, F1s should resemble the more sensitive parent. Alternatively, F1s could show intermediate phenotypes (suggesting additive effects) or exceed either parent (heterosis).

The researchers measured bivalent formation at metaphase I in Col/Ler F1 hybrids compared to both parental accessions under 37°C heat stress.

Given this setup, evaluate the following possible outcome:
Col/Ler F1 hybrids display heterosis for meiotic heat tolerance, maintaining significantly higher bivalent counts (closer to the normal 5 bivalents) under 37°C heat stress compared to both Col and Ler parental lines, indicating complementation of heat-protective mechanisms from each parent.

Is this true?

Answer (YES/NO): NO